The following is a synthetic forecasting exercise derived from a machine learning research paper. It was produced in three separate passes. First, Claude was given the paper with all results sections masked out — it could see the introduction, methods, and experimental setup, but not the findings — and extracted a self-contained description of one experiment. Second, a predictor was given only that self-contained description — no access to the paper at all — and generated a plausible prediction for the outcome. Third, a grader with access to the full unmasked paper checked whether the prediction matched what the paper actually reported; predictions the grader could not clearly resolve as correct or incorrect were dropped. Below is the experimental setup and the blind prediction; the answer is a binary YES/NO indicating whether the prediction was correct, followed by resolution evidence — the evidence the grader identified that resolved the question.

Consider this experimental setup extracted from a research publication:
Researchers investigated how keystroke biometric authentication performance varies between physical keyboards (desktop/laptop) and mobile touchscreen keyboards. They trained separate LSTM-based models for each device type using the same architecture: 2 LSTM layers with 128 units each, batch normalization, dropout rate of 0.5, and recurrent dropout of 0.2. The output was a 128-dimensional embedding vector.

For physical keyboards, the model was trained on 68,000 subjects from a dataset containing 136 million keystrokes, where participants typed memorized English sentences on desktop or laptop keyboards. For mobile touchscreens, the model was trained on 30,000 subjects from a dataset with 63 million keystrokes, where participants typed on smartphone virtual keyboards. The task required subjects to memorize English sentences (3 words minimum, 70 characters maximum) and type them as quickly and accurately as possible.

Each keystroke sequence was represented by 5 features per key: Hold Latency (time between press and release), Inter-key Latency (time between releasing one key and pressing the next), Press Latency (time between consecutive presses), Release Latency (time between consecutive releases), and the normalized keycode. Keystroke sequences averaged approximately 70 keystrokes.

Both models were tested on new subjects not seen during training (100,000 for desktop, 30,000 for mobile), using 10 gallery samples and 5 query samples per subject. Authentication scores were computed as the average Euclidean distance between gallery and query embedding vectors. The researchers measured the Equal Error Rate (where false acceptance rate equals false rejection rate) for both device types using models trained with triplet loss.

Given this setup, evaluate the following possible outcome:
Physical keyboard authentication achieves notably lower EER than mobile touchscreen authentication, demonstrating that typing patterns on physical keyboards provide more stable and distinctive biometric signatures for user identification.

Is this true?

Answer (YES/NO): YES